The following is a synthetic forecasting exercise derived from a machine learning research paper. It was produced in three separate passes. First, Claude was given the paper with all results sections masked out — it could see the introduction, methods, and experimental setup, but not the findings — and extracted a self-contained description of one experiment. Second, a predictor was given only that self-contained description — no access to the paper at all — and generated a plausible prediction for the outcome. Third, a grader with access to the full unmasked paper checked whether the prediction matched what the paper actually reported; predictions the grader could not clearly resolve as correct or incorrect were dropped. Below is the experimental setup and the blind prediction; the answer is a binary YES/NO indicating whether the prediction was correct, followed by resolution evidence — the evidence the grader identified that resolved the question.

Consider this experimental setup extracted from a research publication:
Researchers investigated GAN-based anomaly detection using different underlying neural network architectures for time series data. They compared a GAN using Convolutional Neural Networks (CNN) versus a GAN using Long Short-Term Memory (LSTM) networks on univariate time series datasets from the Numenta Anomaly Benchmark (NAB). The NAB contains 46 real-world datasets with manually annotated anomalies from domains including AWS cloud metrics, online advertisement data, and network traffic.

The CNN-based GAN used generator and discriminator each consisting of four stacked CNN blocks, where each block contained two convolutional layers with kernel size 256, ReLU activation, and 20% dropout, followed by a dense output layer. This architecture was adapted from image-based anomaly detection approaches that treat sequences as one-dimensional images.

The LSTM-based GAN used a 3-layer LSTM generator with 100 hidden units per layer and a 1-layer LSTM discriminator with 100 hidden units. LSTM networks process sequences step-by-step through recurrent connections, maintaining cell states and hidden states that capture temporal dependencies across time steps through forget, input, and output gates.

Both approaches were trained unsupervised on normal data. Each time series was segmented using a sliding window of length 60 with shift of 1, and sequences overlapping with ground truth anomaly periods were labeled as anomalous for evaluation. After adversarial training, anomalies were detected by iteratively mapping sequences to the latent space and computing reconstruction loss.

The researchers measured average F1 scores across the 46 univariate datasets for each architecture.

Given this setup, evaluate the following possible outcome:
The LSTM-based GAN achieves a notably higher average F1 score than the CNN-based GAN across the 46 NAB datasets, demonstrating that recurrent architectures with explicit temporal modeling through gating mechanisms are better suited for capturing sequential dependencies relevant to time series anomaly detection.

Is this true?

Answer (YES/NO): NO